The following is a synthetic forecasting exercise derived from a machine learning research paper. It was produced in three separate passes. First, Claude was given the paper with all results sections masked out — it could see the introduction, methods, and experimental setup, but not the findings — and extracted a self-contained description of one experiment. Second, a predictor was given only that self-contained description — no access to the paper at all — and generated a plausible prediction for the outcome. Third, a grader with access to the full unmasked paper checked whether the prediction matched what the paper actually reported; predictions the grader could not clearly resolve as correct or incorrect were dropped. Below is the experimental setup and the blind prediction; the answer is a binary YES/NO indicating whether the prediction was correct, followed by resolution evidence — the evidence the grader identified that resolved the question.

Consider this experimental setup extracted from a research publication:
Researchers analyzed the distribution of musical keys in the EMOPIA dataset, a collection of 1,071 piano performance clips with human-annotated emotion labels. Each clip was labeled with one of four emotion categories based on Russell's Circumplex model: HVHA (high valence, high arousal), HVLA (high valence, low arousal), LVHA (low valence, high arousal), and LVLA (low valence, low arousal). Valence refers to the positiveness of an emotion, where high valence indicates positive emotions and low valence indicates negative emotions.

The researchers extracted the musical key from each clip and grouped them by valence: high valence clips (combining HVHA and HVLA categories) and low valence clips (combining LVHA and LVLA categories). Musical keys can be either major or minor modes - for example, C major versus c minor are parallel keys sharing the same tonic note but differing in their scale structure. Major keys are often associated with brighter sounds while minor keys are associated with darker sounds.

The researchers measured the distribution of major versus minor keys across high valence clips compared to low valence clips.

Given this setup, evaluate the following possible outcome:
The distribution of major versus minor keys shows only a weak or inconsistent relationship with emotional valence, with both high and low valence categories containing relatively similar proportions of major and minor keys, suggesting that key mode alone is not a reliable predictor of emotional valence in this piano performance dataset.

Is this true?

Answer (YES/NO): NO